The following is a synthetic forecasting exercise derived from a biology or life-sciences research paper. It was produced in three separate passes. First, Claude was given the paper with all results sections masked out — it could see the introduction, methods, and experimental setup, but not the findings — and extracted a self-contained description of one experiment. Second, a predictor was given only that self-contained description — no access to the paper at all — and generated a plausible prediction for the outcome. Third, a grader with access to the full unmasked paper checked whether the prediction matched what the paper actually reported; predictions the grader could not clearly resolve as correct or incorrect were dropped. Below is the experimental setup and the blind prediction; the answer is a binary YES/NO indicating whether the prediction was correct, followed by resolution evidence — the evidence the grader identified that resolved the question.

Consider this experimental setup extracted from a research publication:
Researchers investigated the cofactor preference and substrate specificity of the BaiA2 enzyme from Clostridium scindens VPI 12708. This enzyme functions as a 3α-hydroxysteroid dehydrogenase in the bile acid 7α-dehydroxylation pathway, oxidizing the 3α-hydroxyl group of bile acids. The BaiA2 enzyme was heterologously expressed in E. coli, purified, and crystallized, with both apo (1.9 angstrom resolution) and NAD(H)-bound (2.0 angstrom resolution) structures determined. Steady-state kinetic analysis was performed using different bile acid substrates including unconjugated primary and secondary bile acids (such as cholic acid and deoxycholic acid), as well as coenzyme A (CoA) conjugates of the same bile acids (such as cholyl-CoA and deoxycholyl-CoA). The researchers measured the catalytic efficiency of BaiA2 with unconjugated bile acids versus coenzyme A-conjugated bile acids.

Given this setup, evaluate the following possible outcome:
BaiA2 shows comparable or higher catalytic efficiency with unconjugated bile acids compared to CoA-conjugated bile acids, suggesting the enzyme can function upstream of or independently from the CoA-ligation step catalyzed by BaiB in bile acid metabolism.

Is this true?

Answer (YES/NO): NO